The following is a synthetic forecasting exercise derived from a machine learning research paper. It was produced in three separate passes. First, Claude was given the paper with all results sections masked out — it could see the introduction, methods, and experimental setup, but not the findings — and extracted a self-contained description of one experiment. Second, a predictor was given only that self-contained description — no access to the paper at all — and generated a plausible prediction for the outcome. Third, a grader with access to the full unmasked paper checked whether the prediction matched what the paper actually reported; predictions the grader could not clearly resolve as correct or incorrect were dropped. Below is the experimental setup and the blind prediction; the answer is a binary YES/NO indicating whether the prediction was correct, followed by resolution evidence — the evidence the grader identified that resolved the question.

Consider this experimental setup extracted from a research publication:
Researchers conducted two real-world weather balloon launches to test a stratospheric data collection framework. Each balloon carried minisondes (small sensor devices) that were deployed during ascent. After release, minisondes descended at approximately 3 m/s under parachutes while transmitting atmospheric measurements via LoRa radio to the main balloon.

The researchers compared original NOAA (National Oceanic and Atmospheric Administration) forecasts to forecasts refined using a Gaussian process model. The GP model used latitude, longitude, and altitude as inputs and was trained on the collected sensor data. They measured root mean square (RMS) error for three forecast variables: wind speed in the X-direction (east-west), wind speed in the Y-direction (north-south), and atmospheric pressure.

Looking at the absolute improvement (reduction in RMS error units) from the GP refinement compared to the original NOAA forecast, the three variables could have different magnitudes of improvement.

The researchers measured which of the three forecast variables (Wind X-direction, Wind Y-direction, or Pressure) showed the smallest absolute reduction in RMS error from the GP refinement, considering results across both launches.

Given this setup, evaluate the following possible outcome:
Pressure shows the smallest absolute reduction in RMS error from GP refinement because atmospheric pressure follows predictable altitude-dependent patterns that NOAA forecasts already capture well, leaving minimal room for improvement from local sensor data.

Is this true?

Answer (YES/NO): NO